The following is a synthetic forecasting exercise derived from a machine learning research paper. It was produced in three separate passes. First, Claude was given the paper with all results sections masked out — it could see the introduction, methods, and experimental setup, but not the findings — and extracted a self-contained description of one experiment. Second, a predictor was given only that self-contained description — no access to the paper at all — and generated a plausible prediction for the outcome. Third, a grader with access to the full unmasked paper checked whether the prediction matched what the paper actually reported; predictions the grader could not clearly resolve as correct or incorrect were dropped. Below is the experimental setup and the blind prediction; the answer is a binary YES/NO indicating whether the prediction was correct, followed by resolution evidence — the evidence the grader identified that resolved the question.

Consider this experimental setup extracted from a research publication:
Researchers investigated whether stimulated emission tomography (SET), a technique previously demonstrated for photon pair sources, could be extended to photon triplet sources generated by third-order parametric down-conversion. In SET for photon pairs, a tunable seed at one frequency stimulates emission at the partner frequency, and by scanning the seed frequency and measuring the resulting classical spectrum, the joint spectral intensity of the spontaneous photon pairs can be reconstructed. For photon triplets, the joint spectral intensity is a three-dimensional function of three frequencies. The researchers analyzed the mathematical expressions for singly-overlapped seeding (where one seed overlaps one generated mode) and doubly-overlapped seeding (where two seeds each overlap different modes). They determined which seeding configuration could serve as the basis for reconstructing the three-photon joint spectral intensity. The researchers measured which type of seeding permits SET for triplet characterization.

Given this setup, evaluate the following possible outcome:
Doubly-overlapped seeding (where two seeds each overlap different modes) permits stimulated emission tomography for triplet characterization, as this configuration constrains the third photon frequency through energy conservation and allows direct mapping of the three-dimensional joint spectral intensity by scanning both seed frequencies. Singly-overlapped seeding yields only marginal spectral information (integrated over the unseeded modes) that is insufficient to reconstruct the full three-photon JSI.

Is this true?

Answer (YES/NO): YES